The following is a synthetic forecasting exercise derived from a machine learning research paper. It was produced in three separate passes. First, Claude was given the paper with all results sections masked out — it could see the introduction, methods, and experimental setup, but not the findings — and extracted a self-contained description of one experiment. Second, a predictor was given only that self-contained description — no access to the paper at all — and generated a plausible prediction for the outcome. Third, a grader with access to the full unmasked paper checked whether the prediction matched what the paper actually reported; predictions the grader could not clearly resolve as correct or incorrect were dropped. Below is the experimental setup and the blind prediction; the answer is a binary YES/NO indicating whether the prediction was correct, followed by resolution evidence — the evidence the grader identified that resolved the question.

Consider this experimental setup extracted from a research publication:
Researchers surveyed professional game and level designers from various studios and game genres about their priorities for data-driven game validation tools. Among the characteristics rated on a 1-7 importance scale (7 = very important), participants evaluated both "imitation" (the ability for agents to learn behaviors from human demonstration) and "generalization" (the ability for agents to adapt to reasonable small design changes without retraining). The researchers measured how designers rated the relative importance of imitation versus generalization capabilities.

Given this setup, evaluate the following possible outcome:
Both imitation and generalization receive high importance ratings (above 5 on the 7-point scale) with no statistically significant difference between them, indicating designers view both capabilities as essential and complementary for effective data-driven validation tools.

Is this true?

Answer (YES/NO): NO